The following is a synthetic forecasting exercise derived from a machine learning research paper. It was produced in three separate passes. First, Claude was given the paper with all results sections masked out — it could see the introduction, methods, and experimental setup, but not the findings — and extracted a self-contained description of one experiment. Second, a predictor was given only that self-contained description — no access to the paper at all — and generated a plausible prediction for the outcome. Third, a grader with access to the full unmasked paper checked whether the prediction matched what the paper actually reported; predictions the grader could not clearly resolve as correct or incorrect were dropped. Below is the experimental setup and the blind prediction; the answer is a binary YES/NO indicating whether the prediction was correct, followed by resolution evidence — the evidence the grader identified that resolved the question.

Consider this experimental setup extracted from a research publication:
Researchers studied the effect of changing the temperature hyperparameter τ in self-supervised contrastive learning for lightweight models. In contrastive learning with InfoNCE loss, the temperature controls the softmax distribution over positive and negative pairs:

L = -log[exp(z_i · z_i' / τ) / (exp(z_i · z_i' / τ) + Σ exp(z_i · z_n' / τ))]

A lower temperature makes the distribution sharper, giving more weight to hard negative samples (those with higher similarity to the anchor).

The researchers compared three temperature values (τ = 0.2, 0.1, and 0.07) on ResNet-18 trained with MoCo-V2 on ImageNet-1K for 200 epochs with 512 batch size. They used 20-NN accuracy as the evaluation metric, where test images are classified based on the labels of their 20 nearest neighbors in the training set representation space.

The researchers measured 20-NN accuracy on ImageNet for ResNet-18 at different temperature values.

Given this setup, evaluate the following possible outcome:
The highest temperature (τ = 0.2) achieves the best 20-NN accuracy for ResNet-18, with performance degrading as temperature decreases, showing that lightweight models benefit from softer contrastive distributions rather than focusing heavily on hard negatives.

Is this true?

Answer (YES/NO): NO